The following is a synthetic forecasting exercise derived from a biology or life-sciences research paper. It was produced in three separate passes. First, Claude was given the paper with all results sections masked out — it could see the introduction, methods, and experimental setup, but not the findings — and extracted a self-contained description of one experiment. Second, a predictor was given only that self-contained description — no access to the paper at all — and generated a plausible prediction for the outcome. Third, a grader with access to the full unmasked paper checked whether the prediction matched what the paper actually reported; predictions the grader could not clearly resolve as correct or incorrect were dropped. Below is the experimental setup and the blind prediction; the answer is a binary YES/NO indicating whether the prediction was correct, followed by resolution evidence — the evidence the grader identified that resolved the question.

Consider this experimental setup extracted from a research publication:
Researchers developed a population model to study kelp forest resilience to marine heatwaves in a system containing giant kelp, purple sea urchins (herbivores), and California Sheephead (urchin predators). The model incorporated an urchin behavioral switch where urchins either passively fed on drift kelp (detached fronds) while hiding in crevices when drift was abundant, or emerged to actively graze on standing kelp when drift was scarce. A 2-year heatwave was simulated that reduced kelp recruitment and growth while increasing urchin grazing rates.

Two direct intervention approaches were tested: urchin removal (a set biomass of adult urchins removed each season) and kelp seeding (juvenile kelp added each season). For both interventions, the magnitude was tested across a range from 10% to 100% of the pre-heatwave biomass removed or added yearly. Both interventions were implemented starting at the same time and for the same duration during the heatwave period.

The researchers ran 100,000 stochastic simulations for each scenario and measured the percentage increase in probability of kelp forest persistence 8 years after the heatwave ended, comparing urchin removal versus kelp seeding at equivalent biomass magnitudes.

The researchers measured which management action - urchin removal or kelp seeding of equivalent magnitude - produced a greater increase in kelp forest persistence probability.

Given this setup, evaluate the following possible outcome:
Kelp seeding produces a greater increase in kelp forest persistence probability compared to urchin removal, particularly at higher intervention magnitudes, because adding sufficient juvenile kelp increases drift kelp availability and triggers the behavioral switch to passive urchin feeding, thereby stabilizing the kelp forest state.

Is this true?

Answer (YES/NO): NO